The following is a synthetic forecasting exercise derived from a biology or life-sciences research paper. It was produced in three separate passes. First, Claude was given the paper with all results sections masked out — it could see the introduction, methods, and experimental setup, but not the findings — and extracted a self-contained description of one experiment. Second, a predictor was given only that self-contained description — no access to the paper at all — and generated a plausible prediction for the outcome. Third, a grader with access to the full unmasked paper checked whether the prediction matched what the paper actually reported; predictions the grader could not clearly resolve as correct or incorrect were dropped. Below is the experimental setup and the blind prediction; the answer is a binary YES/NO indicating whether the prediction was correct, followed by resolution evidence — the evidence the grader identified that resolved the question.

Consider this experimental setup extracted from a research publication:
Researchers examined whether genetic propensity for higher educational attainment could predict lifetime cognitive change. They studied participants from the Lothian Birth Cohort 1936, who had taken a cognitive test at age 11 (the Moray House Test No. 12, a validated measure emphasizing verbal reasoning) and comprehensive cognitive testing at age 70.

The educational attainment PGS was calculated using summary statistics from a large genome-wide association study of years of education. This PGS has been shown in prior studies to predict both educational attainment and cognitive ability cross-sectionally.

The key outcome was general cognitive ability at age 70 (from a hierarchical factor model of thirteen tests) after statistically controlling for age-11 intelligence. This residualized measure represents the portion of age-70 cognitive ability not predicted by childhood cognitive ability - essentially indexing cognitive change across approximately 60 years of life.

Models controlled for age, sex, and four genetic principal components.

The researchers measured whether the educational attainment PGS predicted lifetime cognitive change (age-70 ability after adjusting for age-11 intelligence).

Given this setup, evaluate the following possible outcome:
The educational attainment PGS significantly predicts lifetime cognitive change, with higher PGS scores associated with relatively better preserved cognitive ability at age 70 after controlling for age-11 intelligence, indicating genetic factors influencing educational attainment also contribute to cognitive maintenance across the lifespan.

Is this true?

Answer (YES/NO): YES